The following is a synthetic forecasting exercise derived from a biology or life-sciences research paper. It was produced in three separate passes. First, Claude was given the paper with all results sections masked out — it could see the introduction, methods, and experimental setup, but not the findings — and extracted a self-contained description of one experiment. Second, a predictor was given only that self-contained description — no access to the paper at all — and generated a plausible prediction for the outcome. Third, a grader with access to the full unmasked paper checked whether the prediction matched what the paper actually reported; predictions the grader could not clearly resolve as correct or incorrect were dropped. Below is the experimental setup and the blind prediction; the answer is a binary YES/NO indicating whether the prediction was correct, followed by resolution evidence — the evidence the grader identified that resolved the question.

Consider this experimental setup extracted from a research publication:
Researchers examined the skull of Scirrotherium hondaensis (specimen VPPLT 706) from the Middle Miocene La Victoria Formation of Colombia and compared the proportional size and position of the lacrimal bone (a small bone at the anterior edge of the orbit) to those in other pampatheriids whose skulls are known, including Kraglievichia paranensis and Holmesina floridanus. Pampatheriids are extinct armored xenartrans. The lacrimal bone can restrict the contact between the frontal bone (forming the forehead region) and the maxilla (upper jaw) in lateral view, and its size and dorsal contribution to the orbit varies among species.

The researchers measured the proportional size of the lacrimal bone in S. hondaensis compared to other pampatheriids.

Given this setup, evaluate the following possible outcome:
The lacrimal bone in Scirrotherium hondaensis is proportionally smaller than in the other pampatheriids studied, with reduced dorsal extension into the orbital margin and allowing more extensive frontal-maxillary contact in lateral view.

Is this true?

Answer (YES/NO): NO